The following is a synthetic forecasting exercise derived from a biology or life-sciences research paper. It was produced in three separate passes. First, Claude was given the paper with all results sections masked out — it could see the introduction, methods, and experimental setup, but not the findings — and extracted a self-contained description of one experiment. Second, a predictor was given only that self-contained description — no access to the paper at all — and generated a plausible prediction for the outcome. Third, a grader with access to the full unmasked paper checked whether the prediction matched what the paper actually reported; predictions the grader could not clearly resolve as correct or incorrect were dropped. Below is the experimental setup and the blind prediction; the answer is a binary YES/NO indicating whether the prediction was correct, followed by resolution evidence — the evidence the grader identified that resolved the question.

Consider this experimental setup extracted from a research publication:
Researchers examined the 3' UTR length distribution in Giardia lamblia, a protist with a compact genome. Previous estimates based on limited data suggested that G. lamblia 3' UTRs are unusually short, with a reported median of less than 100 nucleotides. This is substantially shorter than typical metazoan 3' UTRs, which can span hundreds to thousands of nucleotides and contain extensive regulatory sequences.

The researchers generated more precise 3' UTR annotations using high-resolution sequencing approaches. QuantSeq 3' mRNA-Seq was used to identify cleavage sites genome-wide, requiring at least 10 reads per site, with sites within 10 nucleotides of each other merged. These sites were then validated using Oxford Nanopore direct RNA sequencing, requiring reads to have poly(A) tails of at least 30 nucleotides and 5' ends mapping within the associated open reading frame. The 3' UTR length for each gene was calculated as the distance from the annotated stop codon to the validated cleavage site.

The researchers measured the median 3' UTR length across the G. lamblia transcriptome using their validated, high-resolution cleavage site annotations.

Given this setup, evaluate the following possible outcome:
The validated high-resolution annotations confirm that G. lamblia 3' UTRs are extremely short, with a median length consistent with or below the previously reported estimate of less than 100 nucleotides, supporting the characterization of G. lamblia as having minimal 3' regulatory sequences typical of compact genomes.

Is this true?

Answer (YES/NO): YES